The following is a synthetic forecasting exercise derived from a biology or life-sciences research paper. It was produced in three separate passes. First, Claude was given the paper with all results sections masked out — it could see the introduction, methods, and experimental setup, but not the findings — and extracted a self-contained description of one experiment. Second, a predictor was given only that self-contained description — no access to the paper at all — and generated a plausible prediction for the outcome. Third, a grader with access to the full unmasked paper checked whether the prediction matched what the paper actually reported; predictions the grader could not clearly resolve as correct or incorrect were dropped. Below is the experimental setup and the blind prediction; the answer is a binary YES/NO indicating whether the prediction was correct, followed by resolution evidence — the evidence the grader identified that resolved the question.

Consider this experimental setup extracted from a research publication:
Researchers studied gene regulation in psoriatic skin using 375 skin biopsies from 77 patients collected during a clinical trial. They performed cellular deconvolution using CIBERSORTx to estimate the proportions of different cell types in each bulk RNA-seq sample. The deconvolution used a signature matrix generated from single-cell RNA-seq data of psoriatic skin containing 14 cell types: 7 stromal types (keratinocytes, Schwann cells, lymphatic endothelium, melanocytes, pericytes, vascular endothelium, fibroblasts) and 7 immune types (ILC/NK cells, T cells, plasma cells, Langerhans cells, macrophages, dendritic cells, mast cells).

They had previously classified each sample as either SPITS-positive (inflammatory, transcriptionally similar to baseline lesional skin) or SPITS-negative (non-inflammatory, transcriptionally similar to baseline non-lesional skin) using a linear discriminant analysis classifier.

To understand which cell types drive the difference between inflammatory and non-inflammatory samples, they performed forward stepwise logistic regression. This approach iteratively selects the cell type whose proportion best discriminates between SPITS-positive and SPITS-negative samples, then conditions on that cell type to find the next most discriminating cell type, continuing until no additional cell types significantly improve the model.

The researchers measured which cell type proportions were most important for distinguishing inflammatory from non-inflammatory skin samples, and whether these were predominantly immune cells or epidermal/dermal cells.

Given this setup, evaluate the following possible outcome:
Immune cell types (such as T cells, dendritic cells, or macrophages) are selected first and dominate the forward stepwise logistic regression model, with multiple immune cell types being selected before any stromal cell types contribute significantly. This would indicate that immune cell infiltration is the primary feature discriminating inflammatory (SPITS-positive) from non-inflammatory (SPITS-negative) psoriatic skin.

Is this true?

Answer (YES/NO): NO